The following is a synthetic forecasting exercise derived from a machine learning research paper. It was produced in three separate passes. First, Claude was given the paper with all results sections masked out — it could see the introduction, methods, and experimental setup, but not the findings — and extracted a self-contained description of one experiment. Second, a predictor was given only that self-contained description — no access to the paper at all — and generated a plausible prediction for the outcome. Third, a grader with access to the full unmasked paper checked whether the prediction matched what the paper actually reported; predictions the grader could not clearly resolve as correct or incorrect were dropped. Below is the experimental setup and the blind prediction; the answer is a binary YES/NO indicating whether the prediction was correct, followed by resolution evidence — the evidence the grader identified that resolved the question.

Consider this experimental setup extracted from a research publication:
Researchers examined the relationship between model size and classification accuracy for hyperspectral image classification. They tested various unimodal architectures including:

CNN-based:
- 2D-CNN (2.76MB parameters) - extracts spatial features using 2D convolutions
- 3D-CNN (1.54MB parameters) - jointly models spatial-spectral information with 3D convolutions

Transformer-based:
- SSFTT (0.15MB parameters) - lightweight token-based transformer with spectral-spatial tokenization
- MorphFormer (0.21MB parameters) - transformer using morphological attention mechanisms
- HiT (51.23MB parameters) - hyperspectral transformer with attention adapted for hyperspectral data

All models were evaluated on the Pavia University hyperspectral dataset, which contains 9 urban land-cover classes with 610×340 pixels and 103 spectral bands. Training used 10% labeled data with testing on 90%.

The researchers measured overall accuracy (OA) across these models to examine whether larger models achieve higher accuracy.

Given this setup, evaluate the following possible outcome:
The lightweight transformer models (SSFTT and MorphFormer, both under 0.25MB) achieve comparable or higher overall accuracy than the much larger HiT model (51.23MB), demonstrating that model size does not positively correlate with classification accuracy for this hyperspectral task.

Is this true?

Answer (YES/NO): YES